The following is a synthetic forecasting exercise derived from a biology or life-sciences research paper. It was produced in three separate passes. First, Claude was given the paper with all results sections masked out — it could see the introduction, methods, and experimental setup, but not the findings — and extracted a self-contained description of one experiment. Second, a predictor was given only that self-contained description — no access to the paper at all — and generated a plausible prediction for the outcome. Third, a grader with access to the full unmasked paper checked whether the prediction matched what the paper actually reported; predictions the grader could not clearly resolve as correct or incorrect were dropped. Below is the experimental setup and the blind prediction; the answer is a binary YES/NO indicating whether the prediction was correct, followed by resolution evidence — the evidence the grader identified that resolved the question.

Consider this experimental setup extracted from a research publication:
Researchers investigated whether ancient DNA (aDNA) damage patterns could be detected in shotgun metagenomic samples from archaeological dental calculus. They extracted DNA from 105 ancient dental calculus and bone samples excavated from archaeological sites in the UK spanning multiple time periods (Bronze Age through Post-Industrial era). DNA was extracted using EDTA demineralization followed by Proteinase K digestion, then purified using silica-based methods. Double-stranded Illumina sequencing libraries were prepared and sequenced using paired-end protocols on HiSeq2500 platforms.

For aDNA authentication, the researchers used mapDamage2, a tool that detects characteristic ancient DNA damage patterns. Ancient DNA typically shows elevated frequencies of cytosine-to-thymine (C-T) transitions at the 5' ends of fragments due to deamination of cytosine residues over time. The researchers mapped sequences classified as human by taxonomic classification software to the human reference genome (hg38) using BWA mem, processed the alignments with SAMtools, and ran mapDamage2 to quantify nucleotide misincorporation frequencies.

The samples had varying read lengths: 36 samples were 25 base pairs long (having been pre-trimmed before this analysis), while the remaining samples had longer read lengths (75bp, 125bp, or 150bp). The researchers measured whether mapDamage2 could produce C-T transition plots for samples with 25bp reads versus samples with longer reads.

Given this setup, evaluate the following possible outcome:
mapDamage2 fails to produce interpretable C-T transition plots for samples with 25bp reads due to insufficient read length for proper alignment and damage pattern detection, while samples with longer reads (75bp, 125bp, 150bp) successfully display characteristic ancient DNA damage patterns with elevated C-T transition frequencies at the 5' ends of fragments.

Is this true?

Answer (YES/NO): NO